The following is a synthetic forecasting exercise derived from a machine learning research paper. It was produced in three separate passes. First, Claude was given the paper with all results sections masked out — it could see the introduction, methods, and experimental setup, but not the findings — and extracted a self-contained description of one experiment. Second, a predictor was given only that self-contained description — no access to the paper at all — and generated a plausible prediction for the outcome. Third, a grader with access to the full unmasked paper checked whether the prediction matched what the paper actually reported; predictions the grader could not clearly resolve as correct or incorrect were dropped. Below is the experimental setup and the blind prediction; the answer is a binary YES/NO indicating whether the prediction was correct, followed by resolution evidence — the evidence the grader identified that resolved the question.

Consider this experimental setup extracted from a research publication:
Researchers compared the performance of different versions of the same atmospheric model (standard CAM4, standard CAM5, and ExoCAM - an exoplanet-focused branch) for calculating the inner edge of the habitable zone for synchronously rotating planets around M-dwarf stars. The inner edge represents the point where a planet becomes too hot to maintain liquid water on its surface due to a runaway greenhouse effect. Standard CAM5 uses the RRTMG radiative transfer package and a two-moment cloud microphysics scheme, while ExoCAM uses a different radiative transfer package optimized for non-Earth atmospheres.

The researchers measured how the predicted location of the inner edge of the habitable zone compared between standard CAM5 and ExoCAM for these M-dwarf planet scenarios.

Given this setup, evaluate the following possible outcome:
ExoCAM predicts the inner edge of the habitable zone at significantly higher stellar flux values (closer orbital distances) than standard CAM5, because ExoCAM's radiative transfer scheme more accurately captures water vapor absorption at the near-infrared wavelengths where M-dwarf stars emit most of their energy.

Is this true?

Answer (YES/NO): NO